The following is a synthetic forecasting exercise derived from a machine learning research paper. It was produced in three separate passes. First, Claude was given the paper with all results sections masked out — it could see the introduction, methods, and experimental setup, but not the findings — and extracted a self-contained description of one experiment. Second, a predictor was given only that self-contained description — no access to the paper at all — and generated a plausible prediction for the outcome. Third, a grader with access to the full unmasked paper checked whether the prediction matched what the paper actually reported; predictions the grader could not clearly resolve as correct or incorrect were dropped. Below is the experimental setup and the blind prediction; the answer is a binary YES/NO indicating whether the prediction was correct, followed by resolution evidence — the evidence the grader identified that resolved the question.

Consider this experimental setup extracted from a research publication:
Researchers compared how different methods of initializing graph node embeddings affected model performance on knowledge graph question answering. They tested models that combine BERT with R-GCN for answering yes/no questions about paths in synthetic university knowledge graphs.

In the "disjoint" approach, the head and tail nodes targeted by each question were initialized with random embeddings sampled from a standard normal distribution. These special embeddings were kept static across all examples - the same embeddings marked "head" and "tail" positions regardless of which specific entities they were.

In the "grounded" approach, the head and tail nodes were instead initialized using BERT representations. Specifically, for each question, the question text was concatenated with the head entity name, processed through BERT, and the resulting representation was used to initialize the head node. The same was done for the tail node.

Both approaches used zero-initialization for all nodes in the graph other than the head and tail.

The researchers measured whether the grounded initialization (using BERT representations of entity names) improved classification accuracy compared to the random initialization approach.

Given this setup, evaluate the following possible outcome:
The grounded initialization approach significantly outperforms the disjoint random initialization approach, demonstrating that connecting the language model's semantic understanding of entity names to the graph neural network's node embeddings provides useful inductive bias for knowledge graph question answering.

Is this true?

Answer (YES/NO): NO